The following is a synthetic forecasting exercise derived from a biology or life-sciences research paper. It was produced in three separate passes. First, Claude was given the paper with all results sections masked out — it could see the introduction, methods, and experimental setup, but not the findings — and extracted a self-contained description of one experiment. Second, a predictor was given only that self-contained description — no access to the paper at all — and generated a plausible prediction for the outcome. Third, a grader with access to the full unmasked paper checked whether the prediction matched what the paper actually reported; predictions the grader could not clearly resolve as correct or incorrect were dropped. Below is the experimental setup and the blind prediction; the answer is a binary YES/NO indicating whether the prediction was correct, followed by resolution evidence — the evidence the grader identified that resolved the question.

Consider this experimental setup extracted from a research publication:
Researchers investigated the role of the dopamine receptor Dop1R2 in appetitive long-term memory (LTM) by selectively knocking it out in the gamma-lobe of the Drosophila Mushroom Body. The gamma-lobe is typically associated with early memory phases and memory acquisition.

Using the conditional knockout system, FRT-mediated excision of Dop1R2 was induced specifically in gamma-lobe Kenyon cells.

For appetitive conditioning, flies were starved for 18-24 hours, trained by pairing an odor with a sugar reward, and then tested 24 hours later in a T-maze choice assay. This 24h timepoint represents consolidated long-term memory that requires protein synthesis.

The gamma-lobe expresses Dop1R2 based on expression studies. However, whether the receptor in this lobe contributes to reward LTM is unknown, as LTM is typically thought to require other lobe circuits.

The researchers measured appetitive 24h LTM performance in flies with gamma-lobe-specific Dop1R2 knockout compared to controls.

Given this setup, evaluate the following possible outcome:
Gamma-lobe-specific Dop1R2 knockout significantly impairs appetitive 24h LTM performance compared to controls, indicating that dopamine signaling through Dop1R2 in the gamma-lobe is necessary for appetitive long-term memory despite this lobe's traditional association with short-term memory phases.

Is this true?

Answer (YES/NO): NO